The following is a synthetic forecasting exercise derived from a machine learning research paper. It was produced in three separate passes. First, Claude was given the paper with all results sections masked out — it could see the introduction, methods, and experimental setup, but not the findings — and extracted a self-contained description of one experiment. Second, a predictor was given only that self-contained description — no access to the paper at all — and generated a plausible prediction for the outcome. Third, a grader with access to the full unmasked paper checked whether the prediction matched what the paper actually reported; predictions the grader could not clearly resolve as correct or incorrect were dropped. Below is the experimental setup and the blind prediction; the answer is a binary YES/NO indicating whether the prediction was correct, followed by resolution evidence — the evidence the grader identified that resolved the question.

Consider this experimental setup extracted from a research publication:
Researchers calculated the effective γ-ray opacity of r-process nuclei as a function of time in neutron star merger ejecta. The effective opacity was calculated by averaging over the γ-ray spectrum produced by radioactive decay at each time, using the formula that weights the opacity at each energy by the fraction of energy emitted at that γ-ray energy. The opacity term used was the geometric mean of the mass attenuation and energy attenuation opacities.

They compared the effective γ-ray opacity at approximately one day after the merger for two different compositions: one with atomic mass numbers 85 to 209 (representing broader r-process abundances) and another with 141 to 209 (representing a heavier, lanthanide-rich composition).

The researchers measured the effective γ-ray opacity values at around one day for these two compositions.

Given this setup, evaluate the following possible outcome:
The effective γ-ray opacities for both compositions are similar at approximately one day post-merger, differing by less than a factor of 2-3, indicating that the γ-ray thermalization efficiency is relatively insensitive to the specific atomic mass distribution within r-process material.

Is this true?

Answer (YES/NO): NO